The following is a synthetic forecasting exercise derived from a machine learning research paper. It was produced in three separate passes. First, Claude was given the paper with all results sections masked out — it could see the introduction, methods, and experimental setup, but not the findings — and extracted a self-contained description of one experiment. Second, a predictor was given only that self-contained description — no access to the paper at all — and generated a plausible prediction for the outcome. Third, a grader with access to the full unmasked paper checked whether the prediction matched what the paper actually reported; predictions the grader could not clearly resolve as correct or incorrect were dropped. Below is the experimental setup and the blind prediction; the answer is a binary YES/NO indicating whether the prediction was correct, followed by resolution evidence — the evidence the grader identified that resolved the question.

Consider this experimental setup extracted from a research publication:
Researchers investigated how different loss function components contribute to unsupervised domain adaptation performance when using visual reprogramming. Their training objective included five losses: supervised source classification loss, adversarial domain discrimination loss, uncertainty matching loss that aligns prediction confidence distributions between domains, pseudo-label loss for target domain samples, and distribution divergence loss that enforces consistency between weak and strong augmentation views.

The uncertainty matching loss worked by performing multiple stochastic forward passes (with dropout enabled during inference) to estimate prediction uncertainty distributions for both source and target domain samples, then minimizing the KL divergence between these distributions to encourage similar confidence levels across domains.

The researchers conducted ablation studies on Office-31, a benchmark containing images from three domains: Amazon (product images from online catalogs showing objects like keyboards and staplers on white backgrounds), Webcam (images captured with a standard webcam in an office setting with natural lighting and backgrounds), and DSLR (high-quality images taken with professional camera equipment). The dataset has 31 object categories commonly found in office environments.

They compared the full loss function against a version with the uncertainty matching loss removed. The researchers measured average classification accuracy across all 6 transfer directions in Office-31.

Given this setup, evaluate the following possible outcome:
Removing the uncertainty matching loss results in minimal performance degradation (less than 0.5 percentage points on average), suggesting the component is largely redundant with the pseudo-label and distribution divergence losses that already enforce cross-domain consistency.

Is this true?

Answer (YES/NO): NO